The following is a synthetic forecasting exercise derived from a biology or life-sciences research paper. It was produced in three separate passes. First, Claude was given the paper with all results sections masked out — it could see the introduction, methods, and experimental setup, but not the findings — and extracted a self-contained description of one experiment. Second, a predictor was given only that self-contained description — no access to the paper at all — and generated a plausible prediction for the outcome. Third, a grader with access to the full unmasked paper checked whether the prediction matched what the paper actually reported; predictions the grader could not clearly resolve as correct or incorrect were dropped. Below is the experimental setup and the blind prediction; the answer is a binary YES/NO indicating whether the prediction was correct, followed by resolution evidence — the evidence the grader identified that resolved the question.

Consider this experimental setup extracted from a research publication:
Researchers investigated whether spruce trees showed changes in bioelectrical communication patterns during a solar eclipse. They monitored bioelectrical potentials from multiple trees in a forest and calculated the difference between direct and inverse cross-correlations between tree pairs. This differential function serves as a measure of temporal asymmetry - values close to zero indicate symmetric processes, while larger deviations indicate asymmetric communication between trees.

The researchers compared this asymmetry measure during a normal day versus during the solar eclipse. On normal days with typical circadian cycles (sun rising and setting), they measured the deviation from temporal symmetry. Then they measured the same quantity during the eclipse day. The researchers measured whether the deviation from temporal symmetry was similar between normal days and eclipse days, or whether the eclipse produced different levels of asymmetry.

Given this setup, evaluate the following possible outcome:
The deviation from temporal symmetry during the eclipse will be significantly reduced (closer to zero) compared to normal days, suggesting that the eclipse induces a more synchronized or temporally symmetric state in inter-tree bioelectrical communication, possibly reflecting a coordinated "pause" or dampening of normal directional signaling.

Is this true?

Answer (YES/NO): NO